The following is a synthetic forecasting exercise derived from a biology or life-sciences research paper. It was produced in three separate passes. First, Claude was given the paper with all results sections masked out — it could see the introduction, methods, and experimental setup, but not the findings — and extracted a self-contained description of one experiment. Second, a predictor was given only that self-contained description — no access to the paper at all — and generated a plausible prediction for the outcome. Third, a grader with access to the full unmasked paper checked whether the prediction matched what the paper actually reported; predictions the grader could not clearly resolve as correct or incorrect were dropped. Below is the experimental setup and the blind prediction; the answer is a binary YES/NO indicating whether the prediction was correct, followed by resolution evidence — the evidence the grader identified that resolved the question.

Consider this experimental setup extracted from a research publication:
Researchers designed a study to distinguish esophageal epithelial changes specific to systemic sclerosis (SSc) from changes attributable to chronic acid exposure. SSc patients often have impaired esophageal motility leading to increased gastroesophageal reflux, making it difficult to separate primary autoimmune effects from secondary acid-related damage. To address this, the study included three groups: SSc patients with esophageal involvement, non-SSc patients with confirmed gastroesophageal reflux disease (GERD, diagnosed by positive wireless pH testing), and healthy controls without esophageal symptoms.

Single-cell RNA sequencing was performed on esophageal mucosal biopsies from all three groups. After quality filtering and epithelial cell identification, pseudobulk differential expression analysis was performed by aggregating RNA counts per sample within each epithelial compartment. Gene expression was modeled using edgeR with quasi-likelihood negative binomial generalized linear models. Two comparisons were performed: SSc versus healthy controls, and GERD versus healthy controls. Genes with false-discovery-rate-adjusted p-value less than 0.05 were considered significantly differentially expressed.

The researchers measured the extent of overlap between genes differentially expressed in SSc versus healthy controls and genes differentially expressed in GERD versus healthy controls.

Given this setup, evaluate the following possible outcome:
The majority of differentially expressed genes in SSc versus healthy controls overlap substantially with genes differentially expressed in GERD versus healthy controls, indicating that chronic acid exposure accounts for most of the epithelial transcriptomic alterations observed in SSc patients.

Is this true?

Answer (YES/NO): NO